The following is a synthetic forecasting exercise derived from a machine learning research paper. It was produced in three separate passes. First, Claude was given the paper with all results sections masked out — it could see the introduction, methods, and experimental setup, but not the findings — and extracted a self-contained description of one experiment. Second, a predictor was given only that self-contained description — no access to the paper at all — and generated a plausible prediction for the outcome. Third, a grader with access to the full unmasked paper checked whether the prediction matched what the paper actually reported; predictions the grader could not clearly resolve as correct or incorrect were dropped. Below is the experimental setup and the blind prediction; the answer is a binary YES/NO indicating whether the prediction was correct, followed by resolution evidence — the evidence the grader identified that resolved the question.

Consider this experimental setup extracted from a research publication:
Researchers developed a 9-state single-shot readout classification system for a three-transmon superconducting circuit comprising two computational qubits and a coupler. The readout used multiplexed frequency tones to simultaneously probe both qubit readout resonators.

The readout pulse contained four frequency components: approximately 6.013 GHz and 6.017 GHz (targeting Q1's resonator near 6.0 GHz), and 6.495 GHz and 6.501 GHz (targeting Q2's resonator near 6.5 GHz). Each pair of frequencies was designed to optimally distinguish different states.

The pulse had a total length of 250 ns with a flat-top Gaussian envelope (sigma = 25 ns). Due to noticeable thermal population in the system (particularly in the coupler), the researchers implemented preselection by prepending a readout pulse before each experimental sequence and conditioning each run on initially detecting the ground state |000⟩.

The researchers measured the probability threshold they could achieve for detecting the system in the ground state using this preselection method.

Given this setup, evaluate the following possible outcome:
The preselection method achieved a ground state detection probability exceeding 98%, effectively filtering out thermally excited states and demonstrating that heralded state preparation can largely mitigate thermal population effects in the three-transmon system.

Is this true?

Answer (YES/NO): YES